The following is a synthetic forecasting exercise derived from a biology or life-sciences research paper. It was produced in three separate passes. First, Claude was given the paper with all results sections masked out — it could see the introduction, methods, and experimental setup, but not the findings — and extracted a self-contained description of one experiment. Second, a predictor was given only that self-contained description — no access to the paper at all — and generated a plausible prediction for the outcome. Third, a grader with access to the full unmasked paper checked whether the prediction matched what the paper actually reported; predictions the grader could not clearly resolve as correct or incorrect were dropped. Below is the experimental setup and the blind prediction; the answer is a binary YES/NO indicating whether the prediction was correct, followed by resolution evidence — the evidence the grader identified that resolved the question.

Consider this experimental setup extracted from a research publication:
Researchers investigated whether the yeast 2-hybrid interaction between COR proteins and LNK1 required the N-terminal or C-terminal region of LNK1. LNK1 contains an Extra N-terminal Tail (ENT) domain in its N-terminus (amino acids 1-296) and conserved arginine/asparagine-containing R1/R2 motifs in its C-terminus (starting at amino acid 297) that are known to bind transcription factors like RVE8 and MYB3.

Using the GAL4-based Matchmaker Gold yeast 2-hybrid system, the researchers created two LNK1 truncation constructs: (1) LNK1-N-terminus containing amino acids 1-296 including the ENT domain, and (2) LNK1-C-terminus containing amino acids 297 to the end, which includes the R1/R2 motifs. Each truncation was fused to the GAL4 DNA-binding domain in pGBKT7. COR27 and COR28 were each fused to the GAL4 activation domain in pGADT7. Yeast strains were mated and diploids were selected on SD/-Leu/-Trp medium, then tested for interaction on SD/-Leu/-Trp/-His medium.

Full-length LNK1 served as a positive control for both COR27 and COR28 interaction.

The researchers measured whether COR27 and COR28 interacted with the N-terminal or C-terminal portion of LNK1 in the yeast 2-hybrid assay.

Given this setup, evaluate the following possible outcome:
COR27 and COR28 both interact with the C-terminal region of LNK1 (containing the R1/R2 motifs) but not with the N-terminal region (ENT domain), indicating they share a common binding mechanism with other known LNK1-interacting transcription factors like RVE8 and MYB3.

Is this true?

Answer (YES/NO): NO